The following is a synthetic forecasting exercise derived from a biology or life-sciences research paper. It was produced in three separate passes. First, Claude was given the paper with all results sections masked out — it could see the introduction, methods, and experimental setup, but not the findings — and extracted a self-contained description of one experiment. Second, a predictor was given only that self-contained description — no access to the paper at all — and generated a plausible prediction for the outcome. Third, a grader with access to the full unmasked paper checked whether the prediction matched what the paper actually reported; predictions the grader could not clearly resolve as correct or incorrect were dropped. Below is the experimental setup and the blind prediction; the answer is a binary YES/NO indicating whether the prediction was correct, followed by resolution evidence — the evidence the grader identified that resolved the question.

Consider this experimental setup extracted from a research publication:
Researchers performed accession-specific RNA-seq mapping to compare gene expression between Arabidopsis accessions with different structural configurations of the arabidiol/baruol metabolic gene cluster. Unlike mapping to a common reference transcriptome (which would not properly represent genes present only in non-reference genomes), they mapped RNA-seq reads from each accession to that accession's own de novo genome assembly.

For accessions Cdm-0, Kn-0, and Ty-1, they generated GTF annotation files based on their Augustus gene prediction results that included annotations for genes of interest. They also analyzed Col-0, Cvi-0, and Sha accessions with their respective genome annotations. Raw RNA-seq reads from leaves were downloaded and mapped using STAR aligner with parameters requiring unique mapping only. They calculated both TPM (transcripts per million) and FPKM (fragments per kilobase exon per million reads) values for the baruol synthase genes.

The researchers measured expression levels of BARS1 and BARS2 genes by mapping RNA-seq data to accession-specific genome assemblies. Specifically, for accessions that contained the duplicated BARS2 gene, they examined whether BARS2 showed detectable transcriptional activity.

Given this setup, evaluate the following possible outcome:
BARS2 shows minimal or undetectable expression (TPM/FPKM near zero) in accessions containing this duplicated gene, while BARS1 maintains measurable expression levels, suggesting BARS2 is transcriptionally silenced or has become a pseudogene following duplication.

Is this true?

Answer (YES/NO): NO